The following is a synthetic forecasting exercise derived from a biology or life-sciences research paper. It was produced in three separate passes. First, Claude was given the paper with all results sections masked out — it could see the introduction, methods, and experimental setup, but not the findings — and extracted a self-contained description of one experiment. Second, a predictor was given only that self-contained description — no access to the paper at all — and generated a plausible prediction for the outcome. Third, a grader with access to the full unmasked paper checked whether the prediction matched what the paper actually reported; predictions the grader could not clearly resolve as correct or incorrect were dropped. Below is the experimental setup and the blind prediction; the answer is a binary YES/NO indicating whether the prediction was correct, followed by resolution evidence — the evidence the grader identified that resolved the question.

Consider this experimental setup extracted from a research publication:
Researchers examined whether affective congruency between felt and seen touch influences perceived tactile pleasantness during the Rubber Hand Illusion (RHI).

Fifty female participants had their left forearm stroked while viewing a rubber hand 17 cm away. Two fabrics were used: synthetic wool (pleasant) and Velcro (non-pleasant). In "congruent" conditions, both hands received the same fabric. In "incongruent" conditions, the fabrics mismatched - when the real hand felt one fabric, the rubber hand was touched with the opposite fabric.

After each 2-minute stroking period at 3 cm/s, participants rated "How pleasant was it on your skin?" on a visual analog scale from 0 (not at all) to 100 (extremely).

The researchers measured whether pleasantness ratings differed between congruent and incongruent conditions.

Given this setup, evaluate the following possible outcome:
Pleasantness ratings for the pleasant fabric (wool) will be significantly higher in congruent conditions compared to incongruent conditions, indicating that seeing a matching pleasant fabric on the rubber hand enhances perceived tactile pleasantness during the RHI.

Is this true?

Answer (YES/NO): NO